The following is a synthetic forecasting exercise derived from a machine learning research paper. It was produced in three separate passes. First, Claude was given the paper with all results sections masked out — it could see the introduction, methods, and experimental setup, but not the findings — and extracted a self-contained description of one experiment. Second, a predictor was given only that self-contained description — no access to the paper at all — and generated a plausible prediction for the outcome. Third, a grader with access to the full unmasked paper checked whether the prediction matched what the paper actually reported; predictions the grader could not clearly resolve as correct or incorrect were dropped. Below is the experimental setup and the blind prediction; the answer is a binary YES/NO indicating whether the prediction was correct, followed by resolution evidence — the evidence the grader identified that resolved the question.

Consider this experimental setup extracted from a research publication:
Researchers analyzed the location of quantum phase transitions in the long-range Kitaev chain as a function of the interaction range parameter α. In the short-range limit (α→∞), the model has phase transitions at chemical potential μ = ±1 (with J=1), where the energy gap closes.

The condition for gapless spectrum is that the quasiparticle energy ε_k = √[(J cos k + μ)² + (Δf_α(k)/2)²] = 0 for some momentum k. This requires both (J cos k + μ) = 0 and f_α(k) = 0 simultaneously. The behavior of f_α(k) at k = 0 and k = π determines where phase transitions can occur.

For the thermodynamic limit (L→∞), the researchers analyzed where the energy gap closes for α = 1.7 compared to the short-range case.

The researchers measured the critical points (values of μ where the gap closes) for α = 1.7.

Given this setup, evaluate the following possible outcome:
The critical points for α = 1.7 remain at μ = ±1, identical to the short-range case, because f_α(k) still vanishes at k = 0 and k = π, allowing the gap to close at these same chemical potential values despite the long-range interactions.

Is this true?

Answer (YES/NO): YES